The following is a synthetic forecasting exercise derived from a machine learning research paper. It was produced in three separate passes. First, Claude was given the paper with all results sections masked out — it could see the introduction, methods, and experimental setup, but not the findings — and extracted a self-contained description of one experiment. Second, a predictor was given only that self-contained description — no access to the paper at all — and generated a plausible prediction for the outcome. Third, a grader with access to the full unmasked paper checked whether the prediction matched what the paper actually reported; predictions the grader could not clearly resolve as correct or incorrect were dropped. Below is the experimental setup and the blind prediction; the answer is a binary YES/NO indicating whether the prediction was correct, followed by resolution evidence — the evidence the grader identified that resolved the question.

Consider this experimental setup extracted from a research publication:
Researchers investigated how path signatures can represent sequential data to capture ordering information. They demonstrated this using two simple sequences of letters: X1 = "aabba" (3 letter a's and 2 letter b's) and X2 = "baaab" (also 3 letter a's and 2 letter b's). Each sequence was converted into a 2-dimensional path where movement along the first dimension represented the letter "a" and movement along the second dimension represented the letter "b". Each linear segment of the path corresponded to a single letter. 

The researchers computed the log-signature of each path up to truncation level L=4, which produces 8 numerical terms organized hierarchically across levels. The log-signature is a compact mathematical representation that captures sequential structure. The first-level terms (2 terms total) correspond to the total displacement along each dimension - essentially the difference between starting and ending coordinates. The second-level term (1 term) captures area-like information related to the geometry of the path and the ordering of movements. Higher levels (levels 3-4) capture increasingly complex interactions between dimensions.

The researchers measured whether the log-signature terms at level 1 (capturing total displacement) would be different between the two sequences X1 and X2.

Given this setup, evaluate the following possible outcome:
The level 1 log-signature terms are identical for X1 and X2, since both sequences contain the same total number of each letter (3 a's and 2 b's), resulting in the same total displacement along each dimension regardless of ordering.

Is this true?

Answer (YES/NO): YES